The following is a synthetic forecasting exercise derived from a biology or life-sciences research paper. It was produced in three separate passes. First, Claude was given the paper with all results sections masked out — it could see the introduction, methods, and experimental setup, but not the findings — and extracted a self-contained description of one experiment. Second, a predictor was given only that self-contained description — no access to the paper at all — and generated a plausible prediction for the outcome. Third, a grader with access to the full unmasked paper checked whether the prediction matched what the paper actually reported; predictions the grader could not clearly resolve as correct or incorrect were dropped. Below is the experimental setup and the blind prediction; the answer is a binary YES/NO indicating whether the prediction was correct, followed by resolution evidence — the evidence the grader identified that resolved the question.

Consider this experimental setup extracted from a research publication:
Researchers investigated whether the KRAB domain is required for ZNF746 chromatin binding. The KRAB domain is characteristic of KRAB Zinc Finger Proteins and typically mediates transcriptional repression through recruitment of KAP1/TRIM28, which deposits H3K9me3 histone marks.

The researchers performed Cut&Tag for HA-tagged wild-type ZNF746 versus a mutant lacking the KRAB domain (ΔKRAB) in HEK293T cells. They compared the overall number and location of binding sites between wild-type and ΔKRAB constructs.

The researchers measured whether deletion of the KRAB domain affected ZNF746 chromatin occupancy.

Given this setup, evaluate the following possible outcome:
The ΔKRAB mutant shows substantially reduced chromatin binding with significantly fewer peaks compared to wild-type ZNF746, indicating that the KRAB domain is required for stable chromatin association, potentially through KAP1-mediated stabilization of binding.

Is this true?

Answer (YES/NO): NO